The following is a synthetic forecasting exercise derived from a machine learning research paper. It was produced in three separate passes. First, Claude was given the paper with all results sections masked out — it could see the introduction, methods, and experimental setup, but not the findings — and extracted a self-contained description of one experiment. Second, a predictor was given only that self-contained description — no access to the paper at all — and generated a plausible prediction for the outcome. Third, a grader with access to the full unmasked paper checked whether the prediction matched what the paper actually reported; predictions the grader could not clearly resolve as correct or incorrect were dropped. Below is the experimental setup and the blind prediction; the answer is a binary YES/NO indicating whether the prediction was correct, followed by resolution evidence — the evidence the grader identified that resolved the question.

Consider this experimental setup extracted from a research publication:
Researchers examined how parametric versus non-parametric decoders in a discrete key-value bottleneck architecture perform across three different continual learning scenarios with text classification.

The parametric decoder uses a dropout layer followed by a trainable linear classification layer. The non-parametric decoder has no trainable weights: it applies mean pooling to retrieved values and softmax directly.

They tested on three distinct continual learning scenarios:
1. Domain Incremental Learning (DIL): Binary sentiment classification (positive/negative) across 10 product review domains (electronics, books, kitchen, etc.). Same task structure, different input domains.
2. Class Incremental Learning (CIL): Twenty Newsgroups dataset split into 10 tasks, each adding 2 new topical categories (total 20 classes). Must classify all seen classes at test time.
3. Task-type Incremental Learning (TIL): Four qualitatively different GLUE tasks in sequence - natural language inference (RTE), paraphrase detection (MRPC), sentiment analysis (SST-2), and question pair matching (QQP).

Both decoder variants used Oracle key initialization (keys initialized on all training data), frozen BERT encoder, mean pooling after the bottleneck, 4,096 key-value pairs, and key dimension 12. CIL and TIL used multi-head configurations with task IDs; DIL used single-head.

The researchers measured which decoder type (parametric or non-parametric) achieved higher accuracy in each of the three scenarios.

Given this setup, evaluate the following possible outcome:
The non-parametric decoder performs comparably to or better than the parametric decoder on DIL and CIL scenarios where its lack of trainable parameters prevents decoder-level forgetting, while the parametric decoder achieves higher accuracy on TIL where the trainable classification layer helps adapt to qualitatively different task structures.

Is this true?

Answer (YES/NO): NO